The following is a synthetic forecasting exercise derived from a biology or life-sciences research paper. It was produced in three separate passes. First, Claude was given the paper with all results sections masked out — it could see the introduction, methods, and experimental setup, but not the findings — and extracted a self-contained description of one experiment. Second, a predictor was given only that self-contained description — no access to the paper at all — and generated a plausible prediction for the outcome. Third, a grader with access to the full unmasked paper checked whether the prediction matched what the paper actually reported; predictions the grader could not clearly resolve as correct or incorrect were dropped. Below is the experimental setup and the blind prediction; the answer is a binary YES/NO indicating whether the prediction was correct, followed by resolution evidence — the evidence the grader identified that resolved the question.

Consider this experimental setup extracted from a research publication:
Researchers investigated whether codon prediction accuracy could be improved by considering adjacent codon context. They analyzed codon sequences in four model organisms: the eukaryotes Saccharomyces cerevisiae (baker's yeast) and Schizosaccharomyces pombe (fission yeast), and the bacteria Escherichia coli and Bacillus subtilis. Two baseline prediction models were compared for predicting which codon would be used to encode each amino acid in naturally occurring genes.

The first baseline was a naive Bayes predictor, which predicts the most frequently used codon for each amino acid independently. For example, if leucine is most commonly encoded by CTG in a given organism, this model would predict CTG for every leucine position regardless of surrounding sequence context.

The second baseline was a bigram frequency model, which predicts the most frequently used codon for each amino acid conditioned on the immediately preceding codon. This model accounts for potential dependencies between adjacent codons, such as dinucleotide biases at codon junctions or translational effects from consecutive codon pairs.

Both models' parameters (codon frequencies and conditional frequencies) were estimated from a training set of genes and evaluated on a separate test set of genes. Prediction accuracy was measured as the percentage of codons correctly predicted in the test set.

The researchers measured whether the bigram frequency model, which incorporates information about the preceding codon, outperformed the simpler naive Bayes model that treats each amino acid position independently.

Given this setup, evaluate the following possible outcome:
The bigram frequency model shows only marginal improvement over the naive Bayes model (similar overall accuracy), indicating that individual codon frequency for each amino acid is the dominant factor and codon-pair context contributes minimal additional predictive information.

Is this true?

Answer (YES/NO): YES